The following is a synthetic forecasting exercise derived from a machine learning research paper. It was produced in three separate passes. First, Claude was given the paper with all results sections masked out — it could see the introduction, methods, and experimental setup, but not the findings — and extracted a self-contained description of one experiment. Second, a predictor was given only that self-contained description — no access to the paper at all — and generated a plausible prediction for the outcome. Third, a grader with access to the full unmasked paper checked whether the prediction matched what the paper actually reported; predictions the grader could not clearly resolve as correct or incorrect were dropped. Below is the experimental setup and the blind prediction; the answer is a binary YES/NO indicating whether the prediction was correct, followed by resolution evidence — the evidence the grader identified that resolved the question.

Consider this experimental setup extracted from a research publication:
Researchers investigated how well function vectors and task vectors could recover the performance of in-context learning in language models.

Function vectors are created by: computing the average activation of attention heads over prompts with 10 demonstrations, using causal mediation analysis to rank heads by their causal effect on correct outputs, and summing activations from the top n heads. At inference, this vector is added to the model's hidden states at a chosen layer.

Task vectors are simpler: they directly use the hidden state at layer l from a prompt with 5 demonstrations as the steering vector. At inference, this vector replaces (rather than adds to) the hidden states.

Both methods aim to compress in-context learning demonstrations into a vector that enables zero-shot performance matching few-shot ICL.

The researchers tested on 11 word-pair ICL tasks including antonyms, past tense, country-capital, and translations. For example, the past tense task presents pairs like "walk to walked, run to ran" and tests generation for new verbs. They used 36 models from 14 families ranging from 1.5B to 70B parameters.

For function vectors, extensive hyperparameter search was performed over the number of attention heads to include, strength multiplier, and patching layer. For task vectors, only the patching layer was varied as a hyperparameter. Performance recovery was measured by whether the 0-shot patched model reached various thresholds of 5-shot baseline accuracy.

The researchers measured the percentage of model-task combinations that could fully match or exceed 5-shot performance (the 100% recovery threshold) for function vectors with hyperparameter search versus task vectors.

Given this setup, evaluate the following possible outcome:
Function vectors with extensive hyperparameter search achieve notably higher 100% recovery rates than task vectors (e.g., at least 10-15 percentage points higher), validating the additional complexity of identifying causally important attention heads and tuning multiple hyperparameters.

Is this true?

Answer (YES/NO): NO